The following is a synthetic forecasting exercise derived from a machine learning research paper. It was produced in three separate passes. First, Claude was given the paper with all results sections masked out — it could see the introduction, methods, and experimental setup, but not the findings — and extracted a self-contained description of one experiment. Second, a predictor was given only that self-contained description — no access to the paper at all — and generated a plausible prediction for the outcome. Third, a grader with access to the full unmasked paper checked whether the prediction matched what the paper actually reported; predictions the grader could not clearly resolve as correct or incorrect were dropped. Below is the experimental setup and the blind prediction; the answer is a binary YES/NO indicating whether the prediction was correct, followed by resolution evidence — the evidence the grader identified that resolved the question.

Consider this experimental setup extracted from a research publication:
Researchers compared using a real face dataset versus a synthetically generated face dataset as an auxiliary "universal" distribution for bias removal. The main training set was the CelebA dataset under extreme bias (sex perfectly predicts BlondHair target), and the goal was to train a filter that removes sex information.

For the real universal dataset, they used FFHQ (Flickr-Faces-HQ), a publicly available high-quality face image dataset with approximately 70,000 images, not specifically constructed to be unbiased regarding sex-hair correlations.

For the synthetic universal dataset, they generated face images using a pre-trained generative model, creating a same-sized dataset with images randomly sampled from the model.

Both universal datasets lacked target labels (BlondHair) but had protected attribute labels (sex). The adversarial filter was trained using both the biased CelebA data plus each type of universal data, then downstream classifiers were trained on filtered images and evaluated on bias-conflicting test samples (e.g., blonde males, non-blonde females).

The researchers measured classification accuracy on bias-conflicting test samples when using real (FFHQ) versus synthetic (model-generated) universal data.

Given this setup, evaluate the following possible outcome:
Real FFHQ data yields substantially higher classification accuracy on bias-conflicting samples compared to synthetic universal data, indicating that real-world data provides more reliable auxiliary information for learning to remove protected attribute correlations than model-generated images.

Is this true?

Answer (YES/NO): NO